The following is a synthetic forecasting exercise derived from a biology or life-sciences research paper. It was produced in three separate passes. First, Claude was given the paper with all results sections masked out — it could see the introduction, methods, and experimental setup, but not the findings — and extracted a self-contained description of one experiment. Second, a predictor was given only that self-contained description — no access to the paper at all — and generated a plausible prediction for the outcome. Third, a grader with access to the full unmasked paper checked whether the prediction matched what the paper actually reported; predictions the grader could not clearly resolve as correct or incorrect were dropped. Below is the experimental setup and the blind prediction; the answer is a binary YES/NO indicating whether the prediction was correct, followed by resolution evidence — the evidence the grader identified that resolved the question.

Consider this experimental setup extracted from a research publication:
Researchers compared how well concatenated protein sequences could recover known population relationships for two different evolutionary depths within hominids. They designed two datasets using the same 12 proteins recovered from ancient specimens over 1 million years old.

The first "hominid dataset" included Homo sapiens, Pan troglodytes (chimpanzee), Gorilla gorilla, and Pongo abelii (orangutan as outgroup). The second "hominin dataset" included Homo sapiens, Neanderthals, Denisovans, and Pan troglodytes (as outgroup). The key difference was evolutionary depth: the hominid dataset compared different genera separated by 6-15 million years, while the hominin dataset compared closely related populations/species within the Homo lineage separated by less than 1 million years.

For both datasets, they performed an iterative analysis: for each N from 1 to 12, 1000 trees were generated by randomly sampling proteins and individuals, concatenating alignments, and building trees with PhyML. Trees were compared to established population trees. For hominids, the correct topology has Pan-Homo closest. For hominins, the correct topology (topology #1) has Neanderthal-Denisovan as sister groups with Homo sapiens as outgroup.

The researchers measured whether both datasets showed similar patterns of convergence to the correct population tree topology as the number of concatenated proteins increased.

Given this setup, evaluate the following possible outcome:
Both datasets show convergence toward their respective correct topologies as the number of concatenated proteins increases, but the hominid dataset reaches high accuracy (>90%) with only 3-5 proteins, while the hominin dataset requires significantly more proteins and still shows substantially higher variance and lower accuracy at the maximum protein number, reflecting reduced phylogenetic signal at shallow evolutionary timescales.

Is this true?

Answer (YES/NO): NO